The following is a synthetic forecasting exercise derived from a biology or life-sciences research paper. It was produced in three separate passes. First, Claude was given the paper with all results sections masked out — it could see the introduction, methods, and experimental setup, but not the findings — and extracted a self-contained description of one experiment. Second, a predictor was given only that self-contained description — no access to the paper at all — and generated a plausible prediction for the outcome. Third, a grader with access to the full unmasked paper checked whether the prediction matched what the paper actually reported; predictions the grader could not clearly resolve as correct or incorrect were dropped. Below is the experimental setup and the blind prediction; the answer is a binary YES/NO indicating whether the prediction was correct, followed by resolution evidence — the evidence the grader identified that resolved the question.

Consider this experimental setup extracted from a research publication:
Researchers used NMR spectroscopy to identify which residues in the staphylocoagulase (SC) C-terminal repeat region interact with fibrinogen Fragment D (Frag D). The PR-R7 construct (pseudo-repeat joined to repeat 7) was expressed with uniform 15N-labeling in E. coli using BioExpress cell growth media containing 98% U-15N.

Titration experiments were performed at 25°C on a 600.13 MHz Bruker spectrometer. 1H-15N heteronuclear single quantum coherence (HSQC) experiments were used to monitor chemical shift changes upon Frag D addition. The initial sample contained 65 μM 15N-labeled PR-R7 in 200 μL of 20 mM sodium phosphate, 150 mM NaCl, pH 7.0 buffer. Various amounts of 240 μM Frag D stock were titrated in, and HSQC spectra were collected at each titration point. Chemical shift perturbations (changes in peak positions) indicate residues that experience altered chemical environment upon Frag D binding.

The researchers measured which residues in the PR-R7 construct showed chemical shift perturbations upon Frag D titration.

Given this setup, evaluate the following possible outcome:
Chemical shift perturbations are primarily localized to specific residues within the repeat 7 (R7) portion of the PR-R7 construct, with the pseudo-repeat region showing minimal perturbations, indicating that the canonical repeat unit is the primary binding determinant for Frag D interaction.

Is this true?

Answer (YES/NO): NO